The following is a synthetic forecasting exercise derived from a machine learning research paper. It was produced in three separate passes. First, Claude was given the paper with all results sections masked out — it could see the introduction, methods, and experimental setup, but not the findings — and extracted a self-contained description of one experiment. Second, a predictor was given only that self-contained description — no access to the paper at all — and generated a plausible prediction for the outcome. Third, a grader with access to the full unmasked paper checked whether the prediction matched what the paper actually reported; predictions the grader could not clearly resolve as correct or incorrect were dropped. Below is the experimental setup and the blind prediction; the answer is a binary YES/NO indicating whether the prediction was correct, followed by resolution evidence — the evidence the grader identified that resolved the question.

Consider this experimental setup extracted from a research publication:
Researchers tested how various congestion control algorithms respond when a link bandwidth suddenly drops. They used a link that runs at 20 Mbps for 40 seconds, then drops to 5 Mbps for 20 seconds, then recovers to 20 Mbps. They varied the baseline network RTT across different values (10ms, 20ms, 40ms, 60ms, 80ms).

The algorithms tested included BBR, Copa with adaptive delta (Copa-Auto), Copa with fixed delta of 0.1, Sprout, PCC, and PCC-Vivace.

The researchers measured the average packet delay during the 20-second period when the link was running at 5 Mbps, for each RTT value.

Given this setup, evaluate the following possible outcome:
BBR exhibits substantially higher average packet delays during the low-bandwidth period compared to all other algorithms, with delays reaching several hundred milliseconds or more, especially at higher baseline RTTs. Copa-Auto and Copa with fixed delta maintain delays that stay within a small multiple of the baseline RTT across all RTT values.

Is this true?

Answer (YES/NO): NO